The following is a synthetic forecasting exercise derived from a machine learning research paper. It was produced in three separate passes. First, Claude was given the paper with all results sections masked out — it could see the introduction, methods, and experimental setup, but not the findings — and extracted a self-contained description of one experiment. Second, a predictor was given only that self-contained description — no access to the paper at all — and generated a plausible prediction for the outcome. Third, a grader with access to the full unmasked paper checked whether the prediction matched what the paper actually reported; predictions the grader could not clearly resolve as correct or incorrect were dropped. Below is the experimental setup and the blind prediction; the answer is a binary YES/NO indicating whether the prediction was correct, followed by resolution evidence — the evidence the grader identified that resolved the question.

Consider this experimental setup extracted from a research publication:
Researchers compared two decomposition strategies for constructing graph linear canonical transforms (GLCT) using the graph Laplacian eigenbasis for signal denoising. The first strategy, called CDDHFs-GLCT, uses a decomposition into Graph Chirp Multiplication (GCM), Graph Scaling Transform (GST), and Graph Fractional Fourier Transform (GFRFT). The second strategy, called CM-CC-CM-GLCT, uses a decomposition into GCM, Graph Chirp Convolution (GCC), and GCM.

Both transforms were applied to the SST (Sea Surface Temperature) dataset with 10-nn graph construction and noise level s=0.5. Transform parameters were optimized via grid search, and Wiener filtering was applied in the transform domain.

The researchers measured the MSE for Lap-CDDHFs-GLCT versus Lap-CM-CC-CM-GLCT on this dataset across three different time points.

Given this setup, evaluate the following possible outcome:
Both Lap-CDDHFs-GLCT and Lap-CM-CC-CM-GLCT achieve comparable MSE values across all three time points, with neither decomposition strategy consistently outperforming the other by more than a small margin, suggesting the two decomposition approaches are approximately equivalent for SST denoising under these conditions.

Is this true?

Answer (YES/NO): NO